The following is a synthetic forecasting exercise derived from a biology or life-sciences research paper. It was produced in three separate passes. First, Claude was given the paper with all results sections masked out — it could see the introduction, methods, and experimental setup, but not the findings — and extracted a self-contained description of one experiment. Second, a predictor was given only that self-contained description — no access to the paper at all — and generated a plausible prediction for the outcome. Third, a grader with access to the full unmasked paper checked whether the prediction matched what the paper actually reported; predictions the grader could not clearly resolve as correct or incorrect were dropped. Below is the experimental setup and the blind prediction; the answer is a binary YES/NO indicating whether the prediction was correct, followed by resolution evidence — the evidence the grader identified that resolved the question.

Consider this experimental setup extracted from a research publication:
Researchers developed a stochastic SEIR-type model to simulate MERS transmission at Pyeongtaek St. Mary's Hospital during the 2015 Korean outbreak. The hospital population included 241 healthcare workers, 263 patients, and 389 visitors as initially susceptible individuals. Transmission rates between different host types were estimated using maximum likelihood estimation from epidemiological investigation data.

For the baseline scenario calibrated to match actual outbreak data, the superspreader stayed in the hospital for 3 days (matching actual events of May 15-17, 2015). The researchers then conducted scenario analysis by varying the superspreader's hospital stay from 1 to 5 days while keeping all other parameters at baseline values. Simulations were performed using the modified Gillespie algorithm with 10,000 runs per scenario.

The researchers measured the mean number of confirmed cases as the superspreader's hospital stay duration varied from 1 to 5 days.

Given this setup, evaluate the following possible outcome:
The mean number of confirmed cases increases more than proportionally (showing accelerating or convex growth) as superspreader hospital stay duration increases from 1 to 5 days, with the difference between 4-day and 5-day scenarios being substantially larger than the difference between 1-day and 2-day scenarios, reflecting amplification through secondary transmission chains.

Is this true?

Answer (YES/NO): NO